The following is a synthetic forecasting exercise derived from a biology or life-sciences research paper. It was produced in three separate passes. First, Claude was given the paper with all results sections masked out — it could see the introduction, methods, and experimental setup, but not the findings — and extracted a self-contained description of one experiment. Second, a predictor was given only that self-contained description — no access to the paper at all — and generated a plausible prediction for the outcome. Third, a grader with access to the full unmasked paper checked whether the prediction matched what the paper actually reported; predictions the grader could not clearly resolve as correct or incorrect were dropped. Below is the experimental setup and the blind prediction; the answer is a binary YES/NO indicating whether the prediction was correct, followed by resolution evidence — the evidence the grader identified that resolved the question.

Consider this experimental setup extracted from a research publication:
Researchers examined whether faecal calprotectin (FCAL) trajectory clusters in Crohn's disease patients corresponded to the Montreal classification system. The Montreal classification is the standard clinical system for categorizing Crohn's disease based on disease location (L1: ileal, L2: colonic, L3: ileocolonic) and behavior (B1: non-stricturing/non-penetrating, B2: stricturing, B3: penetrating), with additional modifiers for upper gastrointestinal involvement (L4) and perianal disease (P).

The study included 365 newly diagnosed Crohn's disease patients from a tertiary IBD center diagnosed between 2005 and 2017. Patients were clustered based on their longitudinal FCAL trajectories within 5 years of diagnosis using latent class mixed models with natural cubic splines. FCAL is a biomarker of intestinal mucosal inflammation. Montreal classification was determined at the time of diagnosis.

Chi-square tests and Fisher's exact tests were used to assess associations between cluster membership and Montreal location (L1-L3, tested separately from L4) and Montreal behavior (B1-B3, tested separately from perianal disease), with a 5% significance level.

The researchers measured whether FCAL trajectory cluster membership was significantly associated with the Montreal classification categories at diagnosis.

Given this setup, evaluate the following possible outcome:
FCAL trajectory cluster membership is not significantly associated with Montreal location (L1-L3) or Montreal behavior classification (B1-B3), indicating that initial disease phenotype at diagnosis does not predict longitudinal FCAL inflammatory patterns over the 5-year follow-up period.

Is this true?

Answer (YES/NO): YES